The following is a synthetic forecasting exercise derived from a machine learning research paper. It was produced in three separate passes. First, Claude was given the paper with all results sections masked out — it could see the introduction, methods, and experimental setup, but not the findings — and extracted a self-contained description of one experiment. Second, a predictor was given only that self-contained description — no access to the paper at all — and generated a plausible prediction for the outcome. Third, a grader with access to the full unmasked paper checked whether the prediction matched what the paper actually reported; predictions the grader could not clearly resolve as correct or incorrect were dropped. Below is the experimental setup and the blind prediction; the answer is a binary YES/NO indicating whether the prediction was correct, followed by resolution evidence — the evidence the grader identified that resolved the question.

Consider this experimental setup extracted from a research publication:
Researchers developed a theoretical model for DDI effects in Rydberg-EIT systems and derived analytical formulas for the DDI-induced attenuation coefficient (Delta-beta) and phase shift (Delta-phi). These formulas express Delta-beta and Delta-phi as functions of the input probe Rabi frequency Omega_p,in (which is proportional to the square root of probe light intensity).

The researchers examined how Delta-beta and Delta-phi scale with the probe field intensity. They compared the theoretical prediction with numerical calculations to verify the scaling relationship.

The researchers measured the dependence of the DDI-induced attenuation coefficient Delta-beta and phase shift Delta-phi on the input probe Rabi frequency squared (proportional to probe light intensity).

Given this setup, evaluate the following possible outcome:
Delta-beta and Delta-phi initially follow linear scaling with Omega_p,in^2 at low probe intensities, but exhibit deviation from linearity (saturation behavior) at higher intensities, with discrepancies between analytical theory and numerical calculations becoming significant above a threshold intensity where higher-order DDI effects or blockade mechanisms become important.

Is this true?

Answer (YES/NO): NO